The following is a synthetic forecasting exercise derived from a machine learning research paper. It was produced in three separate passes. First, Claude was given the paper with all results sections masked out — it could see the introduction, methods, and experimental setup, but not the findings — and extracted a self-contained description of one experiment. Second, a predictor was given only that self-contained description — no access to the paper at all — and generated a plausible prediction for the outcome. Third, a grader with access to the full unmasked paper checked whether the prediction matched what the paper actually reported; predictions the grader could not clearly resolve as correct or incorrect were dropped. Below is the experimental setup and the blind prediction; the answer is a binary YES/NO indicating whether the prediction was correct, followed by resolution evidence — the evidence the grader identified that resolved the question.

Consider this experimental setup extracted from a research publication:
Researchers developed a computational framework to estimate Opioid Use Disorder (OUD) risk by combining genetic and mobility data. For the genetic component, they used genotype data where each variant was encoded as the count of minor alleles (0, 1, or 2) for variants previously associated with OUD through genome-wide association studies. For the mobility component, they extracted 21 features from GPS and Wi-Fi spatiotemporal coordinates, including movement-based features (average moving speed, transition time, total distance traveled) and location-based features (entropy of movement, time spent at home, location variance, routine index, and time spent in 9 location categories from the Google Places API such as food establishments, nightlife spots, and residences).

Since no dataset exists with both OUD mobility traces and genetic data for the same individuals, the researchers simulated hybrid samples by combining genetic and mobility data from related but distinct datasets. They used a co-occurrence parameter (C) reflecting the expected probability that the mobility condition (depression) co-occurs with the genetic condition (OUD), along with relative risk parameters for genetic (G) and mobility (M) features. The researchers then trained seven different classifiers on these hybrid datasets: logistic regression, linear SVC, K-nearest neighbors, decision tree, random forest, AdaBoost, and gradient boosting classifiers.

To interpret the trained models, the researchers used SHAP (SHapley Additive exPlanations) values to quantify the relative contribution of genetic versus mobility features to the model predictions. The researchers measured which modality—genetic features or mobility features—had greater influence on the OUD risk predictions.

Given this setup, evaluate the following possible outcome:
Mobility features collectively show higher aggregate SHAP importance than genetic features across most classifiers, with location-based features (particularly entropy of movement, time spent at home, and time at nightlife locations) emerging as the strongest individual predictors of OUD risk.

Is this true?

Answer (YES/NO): NO